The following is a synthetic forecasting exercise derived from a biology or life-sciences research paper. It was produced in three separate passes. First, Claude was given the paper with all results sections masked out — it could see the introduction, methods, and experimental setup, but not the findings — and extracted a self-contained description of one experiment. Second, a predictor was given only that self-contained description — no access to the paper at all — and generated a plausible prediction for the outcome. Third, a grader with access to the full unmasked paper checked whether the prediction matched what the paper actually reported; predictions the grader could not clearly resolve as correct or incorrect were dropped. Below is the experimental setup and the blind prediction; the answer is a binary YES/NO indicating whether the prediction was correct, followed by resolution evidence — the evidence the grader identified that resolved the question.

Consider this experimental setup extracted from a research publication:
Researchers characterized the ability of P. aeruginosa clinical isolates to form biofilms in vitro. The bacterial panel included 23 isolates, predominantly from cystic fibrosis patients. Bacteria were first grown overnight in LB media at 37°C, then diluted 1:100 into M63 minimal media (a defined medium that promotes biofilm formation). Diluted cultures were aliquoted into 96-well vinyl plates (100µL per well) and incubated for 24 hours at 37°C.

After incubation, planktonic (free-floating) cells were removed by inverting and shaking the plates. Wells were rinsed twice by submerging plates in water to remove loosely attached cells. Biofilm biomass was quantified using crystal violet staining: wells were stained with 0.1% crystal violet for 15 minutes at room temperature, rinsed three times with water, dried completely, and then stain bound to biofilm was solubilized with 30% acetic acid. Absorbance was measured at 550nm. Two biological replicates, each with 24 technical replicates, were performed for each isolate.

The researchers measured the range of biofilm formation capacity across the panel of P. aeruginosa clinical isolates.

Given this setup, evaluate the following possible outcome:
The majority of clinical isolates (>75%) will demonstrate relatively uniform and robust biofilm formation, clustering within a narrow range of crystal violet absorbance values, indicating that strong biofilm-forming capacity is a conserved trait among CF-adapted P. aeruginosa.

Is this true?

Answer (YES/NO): NO